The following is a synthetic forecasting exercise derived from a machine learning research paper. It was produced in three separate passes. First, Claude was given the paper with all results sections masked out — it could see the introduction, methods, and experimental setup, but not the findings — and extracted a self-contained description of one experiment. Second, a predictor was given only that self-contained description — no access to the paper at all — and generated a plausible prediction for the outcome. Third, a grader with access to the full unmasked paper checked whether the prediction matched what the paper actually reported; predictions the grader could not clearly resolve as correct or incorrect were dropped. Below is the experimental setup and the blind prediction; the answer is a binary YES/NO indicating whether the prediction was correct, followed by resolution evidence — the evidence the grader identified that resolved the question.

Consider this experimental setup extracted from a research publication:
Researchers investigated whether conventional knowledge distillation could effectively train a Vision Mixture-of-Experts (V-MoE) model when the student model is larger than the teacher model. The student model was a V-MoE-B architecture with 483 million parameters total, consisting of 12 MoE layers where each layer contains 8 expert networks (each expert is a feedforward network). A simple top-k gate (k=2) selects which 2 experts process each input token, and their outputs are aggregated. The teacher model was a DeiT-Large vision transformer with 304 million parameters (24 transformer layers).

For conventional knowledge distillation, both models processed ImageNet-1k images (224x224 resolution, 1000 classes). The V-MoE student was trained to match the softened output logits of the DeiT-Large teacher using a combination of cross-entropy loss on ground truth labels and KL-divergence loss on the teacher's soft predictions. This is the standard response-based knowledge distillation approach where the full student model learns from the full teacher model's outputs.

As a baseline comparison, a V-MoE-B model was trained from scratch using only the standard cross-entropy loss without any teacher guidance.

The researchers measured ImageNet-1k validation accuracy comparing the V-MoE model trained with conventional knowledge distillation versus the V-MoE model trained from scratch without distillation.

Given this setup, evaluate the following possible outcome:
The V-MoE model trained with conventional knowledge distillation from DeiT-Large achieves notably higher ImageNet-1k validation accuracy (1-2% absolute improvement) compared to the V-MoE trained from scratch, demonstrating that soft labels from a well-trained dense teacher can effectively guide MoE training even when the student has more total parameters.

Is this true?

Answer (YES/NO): NO